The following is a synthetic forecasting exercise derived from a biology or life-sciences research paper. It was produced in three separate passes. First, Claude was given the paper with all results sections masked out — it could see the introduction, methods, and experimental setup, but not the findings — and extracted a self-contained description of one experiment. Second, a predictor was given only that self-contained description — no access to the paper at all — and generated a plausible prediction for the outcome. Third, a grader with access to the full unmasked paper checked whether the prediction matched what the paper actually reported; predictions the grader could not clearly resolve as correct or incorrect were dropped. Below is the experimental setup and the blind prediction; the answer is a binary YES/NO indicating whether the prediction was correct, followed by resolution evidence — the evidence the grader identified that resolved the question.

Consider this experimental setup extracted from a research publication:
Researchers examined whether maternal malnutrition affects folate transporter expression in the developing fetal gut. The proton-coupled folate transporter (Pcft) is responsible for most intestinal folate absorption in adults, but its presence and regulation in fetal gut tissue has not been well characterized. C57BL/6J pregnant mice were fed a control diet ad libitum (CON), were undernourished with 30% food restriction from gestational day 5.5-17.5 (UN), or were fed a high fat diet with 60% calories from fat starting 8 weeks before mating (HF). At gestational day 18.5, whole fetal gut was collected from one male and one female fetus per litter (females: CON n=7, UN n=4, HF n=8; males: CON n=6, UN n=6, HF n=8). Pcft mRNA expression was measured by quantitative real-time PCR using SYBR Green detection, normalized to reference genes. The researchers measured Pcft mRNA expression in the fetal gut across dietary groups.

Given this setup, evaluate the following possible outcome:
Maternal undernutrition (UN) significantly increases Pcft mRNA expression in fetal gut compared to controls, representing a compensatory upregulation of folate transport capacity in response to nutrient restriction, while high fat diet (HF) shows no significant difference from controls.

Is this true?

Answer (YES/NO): NO